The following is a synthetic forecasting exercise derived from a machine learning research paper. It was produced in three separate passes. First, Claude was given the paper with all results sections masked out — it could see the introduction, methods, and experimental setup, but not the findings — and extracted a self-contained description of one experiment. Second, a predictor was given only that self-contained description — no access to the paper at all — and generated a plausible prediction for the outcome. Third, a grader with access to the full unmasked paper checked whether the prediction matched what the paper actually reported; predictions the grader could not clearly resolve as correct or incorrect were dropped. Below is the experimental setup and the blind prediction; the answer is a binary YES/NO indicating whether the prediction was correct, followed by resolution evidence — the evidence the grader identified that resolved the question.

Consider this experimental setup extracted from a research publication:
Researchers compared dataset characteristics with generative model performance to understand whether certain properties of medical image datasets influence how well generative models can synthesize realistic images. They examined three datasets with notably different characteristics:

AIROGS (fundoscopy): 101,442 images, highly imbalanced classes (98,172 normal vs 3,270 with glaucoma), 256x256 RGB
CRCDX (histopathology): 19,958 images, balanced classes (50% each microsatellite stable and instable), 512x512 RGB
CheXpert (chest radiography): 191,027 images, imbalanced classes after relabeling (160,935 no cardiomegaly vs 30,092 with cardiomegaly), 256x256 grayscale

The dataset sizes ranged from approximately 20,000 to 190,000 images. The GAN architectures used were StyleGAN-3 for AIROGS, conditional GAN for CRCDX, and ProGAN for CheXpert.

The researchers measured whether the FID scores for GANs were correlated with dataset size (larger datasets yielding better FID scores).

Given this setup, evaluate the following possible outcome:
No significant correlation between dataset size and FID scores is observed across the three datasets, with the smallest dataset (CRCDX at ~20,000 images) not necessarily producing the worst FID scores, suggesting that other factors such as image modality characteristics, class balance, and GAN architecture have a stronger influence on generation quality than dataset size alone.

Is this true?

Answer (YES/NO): YES